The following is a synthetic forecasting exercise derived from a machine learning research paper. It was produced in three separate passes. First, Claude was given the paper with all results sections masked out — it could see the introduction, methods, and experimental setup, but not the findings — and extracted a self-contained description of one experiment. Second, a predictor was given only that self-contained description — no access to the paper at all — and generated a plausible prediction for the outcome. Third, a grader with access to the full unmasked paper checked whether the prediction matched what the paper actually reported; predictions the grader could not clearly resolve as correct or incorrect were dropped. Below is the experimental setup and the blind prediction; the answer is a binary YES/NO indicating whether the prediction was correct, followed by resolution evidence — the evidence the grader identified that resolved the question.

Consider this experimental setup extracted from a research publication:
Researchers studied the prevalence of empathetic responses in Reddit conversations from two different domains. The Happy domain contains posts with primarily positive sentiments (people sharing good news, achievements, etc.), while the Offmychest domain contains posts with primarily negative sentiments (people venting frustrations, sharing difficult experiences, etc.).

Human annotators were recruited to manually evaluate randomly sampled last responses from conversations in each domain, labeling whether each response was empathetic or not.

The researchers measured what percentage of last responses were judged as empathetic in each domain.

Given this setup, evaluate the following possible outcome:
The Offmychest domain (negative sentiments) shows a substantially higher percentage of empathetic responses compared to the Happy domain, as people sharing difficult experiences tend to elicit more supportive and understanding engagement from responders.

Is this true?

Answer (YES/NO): NO